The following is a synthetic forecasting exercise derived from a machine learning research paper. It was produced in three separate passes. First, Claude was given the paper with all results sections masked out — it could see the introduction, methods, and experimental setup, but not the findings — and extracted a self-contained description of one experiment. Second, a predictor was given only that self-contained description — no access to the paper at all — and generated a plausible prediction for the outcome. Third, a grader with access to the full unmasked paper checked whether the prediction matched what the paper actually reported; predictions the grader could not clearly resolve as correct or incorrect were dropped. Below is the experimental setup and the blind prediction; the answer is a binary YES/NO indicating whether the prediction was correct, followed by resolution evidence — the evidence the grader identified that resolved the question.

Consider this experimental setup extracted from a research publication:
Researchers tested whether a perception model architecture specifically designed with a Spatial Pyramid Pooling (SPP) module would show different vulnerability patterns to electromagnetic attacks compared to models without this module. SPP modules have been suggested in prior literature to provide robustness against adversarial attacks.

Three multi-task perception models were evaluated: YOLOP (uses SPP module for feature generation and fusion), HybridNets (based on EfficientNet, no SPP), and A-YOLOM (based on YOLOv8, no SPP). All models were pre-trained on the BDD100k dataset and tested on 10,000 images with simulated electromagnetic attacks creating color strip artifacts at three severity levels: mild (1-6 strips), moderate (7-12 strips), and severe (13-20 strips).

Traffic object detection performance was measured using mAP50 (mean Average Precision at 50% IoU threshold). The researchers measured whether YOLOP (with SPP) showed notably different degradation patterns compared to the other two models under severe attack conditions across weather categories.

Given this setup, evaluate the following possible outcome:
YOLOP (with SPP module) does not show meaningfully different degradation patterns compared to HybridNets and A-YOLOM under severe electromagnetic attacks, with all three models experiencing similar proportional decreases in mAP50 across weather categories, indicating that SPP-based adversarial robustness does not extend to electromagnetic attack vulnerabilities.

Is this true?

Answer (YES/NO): YES